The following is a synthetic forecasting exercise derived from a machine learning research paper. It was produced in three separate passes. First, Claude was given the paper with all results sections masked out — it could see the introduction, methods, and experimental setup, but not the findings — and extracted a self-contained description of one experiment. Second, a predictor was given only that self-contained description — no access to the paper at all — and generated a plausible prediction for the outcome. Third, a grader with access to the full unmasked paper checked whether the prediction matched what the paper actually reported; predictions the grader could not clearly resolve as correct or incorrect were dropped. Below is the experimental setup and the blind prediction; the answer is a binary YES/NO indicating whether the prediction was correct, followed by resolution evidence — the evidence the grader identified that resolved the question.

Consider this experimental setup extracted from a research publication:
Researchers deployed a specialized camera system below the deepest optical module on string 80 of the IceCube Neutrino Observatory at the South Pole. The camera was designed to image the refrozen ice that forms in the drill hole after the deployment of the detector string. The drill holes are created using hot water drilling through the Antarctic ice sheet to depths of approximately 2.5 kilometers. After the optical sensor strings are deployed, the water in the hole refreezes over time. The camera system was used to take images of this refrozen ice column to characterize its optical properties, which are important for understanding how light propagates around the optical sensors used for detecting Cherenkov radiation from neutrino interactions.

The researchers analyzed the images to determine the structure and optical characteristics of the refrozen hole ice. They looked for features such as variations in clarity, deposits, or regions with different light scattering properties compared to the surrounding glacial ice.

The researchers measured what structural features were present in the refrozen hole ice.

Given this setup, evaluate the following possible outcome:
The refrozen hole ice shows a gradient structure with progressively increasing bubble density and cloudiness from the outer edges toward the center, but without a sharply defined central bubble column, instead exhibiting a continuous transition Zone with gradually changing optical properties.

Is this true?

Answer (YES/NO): NO